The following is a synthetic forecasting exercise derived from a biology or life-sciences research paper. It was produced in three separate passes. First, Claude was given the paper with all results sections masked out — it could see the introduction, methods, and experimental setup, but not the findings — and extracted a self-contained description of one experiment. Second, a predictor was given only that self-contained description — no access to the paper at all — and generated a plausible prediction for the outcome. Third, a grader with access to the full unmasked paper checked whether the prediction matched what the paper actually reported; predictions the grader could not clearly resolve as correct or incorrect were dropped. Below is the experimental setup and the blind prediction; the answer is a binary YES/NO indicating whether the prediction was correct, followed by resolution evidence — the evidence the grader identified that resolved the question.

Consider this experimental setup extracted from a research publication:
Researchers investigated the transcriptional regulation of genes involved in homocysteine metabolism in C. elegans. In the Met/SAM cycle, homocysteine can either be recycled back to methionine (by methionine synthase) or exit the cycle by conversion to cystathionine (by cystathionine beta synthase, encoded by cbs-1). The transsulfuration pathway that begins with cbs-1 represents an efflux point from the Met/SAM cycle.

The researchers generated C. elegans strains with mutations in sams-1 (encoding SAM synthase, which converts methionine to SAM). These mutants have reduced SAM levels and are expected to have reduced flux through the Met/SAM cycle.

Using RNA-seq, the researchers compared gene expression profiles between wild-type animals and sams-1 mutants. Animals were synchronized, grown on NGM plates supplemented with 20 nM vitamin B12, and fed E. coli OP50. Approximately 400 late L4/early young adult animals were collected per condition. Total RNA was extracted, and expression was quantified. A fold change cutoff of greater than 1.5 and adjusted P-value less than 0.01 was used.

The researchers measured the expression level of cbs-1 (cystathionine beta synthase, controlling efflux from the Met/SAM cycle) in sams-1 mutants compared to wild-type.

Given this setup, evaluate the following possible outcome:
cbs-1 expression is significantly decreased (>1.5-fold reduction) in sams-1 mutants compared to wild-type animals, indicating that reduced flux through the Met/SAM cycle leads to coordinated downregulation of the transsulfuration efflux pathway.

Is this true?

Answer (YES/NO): YES